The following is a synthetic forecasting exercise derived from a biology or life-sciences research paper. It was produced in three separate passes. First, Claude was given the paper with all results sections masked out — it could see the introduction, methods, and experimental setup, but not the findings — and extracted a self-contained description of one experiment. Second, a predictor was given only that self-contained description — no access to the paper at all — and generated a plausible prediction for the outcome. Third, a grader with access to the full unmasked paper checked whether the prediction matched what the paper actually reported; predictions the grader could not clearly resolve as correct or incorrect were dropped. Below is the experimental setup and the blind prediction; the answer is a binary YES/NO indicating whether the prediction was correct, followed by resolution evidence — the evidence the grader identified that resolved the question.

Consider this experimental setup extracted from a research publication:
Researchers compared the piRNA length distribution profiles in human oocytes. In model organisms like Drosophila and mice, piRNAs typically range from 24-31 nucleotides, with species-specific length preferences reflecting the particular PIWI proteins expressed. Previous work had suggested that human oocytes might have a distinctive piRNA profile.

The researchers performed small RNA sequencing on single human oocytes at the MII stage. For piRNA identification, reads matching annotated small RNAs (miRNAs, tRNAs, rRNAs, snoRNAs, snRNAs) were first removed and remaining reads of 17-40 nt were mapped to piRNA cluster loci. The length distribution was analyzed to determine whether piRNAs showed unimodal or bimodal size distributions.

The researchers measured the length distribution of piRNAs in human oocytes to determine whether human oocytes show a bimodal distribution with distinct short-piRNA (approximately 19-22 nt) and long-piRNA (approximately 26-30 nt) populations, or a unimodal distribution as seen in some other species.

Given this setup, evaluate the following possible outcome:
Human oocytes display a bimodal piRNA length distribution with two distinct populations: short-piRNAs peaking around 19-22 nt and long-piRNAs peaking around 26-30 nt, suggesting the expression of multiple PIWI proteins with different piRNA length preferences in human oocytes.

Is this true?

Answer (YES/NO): YES